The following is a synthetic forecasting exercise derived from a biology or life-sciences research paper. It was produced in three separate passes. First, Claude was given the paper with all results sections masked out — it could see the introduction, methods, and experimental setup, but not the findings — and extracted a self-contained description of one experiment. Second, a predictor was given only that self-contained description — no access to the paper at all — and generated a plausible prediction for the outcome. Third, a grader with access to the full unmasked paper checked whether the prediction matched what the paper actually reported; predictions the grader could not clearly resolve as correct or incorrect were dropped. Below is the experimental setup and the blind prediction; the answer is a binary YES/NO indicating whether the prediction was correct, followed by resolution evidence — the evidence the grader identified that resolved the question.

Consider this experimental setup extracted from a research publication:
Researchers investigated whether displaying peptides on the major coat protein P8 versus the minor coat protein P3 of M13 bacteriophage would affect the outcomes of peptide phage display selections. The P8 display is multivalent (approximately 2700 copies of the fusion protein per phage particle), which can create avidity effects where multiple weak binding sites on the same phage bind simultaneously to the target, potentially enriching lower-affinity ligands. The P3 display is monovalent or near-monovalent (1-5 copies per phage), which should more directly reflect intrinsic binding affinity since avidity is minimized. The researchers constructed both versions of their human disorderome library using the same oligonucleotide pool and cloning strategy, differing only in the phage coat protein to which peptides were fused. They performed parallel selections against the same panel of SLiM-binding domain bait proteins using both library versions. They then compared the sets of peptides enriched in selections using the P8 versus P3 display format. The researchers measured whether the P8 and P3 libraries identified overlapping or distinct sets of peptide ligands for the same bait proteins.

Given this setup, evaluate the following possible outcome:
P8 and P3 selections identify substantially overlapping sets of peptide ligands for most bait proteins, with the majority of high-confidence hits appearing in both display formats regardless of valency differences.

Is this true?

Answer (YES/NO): NO